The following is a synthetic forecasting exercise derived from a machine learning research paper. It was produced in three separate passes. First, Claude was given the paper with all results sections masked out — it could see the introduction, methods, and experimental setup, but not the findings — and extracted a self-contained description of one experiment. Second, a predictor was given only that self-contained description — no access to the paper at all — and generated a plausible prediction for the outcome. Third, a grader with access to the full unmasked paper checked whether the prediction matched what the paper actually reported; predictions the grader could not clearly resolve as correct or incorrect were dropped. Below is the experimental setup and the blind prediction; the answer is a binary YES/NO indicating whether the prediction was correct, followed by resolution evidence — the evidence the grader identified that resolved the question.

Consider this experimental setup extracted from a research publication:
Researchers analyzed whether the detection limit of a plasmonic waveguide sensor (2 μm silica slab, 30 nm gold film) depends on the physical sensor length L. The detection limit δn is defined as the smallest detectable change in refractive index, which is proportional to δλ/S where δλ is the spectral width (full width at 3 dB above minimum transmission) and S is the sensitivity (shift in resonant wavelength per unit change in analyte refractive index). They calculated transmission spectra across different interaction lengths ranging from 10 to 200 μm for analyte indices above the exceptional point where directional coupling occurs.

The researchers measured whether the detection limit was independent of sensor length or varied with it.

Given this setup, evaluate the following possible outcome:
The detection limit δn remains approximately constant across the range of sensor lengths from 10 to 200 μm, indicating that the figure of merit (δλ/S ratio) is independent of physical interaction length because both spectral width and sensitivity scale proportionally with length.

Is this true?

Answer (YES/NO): NO